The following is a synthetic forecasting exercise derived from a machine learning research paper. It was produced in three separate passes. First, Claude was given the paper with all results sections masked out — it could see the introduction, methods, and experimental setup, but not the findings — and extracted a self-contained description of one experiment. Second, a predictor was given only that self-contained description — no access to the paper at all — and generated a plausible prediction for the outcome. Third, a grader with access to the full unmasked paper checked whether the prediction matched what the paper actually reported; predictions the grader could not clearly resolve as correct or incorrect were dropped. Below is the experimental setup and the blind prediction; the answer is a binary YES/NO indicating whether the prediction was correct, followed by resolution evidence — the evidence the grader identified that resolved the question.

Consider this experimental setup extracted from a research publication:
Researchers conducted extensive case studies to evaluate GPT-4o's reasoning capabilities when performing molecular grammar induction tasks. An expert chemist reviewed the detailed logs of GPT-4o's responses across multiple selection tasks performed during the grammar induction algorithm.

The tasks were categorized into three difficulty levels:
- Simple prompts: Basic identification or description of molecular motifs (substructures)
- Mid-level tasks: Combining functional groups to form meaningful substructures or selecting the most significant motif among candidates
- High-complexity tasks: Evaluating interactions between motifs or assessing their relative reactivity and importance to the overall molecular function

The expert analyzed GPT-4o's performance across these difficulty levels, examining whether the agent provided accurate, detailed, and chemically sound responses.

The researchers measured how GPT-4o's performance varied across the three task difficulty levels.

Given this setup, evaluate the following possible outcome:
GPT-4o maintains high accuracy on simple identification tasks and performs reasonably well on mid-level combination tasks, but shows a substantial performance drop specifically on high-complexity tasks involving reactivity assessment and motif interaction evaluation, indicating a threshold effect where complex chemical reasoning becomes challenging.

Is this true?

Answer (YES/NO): NO